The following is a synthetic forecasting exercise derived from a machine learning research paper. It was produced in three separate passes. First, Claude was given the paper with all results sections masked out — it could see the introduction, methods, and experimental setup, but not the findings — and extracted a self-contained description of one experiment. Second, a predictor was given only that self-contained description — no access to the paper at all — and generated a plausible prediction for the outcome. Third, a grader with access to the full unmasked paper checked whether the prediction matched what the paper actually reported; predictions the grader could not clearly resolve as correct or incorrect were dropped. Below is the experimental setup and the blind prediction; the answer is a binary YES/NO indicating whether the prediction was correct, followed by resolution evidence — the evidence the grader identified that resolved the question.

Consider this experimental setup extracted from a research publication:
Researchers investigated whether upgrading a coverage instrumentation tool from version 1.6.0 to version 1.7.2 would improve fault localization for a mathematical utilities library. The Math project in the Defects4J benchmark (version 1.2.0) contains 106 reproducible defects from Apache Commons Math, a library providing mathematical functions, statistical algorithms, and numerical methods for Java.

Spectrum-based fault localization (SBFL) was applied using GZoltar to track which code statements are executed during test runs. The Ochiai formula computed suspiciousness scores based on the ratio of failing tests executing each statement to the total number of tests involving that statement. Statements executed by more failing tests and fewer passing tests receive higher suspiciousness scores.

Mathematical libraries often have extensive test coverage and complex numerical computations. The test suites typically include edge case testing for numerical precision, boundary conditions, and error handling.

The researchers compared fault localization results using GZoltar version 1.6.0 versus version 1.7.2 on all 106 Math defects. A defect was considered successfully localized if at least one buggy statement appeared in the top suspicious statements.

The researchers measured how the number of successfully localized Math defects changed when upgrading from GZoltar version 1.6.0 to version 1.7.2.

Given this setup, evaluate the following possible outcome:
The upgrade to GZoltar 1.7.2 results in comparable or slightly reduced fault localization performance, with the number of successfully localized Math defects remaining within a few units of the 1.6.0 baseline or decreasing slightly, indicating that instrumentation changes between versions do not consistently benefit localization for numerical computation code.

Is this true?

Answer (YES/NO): YES